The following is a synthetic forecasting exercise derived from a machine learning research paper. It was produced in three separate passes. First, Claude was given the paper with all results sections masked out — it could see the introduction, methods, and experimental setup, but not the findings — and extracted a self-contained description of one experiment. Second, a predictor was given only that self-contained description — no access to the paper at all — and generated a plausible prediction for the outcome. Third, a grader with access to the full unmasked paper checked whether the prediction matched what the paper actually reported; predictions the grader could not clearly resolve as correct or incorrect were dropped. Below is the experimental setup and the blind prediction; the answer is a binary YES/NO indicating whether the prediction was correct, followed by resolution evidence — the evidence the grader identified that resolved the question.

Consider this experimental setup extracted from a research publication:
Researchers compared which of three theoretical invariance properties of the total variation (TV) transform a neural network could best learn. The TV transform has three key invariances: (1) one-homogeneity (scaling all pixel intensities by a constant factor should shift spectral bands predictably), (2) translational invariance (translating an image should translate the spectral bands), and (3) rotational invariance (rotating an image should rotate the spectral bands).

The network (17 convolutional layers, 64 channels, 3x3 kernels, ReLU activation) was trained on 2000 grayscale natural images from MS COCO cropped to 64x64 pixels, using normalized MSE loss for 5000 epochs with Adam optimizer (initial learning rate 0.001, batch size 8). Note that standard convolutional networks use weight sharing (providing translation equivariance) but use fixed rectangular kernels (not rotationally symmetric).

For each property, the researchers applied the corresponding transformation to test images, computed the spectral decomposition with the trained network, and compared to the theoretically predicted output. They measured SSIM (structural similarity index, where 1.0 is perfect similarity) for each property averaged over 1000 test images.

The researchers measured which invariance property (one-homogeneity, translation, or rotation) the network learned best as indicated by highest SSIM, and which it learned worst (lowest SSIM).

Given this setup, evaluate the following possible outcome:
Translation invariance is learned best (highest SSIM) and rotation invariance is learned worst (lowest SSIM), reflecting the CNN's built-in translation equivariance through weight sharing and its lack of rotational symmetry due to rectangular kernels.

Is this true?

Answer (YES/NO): YES